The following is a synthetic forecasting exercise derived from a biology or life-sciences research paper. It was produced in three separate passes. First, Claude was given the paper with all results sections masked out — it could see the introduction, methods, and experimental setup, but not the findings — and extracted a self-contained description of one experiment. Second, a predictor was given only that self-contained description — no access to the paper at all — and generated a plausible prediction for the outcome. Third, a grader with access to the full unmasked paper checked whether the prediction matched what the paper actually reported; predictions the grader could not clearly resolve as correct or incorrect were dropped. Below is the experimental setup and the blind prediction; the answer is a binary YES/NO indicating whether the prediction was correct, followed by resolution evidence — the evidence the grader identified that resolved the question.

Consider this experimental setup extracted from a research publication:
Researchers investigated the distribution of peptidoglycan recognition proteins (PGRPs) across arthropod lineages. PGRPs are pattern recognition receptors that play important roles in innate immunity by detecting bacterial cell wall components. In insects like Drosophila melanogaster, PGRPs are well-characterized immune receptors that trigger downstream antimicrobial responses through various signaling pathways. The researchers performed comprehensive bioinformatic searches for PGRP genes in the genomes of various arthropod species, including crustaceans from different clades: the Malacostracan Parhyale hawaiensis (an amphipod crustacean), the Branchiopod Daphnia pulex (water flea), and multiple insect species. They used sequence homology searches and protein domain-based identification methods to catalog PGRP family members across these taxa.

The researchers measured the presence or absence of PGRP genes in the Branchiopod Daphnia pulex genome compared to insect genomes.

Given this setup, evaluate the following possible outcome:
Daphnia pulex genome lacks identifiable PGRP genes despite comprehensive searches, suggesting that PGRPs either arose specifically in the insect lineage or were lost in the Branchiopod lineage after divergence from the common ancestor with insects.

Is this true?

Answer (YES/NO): NO